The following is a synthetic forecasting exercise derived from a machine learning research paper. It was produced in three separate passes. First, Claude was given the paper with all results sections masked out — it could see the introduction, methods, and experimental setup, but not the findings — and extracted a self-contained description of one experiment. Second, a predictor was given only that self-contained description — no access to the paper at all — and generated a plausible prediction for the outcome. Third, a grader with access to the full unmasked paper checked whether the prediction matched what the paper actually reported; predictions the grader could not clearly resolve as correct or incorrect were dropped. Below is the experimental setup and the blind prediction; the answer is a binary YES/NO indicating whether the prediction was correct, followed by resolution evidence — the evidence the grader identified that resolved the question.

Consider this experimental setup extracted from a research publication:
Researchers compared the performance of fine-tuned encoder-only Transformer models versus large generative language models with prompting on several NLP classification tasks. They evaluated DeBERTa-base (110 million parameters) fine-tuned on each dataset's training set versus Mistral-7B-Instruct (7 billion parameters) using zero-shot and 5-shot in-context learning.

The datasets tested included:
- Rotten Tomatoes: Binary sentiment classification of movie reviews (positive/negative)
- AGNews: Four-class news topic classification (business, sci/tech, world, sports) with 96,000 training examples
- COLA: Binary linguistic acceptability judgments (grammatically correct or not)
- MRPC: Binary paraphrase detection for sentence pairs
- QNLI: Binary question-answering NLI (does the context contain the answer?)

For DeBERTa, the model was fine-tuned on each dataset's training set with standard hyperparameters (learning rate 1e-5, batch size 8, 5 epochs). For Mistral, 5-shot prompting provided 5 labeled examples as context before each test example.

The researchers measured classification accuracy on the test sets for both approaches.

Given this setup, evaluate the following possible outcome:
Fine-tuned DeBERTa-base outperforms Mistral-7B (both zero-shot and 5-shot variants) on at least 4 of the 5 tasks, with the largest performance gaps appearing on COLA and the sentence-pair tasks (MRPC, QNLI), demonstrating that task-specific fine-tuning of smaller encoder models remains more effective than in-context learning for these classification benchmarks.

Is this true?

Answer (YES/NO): YES